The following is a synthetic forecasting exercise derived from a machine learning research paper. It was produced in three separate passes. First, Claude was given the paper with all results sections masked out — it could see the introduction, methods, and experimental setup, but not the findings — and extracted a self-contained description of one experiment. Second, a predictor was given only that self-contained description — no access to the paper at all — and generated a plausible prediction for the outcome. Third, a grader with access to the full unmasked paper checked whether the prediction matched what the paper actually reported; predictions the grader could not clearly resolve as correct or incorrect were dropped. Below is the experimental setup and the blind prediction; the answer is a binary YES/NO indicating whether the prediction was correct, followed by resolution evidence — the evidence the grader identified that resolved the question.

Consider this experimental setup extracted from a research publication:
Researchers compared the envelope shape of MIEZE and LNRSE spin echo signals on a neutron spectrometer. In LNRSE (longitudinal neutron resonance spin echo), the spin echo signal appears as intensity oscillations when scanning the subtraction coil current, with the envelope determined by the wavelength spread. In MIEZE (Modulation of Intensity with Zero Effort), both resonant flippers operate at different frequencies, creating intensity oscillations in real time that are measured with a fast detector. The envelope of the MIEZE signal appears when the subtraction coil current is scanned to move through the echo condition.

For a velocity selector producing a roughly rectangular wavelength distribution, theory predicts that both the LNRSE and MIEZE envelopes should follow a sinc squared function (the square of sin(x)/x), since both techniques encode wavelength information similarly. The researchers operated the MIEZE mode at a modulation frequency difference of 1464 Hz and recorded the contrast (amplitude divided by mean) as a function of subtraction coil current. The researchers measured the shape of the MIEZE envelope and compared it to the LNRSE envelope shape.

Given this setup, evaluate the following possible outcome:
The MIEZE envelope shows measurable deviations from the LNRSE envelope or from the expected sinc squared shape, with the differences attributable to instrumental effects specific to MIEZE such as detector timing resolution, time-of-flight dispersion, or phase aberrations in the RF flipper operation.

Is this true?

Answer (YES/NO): NO